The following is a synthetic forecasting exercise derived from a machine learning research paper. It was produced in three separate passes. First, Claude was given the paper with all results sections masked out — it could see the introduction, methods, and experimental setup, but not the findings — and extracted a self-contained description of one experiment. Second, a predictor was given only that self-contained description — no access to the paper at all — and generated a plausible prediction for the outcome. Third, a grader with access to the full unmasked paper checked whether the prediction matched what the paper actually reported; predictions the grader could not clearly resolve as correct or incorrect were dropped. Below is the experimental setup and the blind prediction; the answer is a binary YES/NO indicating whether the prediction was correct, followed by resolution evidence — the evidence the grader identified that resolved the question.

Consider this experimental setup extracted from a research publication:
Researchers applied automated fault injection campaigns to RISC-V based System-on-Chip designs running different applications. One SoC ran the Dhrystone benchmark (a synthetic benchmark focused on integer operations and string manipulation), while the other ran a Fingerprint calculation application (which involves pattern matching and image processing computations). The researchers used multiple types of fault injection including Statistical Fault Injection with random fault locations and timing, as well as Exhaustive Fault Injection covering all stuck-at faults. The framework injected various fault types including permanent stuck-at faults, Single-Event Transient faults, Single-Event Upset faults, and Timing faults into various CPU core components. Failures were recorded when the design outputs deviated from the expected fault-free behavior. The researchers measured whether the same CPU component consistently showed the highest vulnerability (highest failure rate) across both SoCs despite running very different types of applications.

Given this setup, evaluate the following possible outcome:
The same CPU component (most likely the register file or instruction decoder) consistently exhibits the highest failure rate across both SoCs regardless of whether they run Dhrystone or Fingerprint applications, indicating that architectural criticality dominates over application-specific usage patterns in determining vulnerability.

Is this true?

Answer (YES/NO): NO